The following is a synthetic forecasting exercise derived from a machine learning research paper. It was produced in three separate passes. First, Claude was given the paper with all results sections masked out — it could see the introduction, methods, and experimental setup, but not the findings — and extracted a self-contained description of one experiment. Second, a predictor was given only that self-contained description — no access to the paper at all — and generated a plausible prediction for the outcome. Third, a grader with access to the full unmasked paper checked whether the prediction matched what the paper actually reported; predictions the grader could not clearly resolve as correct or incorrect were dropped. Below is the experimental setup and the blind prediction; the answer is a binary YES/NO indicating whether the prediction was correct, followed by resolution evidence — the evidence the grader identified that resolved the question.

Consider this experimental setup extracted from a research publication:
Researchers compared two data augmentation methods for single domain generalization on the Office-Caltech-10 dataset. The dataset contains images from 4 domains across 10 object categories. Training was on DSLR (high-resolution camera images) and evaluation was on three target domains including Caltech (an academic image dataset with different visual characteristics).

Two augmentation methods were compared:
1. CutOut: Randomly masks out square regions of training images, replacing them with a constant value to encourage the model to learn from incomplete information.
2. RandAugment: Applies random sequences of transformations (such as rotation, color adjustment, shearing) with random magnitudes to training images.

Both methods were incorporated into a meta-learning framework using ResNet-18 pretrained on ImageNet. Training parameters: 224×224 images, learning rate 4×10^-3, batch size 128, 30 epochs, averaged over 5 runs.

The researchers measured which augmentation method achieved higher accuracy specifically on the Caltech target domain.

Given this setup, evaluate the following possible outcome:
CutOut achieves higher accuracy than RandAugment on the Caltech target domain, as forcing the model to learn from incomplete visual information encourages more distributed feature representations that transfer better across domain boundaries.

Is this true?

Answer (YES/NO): YES